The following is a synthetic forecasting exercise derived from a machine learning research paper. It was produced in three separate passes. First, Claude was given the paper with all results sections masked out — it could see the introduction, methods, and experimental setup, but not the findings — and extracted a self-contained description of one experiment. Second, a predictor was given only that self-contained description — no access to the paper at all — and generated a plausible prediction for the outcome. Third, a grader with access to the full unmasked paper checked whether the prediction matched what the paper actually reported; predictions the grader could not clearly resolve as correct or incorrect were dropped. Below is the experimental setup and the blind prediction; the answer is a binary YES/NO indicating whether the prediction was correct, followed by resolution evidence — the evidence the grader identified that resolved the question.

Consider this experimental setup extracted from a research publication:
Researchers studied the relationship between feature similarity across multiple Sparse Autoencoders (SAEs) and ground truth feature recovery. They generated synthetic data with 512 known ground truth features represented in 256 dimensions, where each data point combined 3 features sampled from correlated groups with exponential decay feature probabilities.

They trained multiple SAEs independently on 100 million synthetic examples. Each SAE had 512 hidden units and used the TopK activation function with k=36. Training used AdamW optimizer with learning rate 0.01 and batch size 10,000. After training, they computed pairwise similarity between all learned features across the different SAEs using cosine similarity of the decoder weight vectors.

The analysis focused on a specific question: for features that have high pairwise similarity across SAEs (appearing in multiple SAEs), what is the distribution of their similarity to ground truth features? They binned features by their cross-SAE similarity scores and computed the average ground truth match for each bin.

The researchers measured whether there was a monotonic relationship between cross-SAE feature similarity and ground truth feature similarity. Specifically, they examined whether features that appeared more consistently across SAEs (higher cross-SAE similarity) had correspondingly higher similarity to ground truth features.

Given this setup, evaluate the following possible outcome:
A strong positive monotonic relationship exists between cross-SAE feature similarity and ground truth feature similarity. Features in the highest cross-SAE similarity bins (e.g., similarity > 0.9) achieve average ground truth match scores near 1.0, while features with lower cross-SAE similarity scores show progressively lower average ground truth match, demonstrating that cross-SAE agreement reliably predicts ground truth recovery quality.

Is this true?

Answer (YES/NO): NO